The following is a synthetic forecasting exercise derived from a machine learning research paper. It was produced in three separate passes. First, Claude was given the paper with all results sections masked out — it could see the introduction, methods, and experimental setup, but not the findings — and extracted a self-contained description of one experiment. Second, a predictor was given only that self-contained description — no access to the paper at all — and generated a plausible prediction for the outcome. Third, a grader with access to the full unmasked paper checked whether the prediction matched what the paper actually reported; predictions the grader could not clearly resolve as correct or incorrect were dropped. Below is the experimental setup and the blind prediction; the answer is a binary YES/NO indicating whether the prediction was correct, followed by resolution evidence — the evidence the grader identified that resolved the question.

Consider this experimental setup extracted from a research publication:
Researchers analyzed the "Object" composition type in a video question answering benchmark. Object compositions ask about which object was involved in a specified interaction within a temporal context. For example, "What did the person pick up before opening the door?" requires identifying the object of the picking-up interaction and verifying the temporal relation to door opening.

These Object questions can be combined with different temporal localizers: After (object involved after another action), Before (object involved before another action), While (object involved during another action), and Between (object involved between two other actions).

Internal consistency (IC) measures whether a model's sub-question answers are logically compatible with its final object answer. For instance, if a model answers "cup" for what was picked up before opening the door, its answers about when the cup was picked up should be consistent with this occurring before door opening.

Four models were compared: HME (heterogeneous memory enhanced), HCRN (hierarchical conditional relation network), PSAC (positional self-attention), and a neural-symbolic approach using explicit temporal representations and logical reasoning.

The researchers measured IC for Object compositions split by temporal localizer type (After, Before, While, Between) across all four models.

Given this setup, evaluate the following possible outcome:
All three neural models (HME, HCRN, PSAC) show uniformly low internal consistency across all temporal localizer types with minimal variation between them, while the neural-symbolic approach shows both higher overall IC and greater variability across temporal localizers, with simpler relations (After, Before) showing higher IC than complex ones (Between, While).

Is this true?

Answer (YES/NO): NO